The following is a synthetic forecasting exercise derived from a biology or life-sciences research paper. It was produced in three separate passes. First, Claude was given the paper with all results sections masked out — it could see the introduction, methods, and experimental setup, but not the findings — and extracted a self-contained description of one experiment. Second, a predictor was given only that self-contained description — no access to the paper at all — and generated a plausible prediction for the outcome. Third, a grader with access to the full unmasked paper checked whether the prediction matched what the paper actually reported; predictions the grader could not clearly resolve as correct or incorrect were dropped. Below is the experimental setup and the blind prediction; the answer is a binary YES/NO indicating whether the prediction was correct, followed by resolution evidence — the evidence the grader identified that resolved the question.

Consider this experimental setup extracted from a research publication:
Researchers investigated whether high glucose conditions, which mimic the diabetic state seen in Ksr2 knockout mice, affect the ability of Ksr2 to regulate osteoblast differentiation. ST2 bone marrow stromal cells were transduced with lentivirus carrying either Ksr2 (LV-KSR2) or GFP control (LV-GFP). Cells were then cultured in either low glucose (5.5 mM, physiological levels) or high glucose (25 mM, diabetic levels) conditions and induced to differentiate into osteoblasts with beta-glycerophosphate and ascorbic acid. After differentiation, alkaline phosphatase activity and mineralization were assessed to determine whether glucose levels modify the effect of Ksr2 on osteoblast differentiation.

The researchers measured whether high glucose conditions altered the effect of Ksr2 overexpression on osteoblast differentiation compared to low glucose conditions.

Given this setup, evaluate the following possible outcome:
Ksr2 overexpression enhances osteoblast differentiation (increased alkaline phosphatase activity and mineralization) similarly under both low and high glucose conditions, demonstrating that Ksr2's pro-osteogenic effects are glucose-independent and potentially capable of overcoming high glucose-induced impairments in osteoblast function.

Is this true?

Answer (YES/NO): NO